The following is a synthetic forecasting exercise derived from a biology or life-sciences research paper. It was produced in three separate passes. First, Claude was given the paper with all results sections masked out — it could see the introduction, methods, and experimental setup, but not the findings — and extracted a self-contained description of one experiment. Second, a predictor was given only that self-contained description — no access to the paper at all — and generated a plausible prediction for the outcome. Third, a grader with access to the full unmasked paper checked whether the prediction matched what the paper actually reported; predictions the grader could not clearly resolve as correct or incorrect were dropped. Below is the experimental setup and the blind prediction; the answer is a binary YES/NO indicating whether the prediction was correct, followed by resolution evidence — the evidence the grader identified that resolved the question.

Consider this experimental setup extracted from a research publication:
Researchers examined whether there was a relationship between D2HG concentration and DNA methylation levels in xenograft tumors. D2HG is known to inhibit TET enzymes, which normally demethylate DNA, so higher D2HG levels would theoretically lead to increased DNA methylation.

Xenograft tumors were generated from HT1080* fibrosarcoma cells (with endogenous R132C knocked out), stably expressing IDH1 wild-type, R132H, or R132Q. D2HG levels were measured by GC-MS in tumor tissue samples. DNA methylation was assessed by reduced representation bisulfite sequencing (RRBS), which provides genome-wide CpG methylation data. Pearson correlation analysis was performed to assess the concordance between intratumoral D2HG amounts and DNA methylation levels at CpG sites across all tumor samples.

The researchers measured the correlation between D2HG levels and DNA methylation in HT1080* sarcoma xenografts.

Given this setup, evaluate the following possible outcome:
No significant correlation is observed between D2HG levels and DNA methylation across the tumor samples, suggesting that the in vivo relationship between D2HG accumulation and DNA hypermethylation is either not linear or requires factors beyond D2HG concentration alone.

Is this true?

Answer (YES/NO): NO